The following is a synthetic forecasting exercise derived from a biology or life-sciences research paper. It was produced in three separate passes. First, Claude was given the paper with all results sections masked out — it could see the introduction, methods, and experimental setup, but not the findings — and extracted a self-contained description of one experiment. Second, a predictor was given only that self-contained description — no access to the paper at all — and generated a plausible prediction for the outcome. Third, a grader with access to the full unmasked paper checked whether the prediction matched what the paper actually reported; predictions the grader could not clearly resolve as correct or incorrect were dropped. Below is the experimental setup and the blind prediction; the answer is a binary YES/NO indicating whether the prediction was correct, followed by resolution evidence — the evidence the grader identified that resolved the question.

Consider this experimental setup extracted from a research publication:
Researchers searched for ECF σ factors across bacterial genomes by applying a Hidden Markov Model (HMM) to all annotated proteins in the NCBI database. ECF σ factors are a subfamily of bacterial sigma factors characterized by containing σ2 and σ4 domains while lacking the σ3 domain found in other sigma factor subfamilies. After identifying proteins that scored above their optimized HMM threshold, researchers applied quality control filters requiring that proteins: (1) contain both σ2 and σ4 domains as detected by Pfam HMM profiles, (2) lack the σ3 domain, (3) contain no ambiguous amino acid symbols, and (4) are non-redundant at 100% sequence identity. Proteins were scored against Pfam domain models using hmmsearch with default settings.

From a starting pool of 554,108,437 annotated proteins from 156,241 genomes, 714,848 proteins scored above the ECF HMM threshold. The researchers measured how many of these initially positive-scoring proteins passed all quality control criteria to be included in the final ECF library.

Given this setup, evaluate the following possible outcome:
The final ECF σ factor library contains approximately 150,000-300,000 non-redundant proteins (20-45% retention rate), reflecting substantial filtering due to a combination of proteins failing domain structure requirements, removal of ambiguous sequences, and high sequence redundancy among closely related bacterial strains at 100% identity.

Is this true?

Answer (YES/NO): YES